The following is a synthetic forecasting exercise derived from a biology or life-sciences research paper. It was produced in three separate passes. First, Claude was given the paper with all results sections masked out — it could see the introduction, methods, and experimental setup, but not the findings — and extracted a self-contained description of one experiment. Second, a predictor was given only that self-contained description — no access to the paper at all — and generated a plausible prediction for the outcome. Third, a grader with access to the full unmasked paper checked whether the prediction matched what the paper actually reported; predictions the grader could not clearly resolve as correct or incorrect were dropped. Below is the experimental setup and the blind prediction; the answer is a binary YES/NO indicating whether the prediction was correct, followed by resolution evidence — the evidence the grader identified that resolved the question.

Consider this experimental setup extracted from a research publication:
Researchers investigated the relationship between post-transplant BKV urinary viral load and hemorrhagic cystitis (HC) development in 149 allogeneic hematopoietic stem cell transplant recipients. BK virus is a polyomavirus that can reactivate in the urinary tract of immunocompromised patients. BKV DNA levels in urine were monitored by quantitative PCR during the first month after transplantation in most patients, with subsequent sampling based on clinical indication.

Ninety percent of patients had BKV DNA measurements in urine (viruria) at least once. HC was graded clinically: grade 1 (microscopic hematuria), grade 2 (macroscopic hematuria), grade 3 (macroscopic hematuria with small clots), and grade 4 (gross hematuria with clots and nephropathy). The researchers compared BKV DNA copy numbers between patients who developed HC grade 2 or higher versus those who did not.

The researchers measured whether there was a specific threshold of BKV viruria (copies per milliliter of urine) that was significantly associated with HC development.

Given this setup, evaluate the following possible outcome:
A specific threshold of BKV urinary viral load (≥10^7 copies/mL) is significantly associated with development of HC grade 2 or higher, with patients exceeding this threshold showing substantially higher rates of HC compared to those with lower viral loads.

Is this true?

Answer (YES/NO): YES